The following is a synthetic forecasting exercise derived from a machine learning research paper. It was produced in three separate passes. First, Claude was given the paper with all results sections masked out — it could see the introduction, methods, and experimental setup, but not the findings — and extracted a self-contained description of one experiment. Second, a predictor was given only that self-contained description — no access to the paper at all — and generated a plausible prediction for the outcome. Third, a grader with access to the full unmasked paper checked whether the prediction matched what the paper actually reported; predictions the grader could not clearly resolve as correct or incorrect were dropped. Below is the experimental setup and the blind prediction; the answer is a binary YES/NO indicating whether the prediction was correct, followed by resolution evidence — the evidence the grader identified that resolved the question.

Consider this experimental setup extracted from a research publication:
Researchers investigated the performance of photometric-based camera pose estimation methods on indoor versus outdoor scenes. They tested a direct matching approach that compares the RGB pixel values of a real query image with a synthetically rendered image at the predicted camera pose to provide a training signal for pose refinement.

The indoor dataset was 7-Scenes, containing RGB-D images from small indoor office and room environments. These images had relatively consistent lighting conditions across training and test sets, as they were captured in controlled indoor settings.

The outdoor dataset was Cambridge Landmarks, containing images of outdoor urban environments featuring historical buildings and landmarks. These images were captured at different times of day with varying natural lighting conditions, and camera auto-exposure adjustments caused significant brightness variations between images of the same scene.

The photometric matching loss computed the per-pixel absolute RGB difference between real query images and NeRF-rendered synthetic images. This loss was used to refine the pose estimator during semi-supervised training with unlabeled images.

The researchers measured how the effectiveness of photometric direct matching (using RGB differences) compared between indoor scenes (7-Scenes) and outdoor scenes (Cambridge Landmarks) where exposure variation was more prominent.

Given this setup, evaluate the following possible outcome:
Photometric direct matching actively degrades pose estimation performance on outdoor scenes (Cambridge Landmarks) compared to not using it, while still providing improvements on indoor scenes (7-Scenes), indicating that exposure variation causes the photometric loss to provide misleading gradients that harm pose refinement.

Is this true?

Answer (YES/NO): YES